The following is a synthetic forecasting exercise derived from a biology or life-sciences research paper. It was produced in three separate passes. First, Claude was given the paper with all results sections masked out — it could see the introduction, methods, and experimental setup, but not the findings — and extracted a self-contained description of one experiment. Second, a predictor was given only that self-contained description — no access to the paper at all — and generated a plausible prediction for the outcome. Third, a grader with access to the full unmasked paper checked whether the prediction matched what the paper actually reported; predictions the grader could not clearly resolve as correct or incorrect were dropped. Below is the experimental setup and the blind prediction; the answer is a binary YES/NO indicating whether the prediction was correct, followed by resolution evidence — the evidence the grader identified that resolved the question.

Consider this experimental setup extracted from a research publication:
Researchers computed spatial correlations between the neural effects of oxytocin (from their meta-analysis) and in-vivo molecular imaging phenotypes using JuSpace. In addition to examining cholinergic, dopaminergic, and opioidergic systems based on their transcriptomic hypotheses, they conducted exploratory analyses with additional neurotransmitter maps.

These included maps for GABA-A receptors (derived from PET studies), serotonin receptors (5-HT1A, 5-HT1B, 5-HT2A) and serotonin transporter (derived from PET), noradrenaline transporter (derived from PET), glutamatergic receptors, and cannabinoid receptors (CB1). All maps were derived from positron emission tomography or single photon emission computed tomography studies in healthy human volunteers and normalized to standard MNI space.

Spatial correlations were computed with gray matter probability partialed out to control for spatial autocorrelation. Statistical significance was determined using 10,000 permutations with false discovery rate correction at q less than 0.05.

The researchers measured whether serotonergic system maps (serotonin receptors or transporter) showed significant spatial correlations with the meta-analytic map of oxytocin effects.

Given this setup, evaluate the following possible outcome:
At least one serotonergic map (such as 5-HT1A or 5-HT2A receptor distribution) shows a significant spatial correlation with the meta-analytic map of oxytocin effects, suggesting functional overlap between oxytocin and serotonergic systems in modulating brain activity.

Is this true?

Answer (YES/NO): YES